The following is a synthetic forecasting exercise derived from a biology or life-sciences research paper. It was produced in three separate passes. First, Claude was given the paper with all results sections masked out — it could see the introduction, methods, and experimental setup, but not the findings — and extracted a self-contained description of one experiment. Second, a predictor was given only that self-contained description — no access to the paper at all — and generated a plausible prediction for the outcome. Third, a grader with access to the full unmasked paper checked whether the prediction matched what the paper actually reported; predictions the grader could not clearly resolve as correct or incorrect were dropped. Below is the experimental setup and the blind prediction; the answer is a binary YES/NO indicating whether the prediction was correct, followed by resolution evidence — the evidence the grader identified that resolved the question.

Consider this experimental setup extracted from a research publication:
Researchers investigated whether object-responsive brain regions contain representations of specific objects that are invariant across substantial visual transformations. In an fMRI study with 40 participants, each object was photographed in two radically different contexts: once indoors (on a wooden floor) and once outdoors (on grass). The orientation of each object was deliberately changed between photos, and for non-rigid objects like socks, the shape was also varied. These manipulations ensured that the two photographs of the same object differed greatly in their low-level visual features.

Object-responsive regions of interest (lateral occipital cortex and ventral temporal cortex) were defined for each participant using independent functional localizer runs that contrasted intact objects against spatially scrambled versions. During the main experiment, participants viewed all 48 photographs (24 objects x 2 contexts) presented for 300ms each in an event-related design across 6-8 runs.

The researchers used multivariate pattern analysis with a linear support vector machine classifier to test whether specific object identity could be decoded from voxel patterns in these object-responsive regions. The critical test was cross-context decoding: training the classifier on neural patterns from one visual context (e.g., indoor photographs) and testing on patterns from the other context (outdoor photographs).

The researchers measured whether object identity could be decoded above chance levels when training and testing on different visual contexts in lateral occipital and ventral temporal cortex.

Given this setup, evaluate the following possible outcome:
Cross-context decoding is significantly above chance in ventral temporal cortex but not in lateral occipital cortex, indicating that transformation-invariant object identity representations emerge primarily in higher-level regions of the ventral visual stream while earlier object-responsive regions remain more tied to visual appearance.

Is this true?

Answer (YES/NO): NO